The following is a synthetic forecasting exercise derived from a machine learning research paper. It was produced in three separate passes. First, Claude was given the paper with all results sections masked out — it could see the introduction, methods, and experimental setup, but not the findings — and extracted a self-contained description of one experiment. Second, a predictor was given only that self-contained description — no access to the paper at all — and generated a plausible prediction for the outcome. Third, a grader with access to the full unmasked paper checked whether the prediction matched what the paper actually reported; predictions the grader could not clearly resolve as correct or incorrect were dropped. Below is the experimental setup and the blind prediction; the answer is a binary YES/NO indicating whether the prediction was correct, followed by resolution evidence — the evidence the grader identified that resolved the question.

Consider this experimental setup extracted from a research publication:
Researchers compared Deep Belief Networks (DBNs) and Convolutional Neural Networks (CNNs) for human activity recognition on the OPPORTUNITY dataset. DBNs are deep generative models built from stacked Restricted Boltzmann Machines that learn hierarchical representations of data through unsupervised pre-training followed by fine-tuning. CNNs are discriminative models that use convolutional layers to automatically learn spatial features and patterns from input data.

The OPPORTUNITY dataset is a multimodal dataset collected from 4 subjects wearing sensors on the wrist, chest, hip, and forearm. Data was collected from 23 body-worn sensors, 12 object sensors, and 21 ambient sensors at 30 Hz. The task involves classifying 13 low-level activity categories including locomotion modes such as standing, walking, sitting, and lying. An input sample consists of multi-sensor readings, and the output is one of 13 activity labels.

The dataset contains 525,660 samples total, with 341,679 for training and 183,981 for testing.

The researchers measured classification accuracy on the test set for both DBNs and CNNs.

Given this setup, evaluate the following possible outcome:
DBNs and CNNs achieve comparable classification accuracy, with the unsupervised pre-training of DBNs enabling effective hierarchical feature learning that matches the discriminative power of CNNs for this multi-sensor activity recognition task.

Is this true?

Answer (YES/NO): NO